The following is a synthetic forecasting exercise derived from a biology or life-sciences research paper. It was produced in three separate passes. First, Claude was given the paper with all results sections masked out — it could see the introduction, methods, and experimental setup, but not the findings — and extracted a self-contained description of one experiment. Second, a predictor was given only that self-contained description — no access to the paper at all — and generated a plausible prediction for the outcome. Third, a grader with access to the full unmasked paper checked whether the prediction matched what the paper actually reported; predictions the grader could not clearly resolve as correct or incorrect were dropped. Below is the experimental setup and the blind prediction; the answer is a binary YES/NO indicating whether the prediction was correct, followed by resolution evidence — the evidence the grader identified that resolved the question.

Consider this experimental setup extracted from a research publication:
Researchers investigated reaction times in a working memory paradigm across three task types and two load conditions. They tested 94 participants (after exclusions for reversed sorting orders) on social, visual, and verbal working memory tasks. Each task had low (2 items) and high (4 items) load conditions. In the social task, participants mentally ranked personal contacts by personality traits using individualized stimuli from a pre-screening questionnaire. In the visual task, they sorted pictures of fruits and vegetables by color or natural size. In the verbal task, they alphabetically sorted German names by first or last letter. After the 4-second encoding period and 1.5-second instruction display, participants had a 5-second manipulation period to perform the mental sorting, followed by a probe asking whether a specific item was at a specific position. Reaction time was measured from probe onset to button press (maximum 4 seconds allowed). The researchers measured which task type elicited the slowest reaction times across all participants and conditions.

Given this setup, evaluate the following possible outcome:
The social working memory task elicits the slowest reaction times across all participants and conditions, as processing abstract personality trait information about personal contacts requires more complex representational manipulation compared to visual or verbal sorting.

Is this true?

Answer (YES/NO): NO